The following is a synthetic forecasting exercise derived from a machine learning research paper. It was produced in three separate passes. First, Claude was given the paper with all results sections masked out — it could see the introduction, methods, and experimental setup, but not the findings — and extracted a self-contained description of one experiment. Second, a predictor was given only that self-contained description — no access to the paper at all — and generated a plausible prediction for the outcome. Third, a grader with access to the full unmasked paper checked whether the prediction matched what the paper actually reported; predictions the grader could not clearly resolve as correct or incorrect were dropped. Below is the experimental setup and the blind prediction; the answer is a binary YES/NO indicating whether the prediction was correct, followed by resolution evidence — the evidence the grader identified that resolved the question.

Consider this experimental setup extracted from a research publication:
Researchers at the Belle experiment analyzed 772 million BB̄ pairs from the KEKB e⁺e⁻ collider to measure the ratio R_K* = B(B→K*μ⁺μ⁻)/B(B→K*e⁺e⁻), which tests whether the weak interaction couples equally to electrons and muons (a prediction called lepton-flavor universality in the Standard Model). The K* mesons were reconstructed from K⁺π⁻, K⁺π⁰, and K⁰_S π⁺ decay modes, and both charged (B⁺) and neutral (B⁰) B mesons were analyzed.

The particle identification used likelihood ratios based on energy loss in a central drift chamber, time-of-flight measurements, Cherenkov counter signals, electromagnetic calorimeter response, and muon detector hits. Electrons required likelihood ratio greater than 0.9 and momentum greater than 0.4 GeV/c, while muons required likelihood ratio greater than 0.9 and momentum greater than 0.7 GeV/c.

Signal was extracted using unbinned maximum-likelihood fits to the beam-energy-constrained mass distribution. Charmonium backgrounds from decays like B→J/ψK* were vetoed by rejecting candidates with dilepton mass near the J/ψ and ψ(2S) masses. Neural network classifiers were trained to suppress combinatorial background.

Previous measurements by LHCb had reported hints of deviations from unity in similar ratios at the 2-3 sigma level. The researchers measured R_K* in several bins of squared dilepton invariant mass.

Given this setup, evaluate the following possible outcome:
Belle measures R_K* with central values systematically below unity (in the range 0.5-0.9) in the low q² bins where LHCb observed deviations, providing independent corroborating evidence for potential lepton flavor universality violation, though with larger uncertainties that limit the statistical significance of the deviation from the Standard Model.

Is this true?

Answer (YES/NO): NO